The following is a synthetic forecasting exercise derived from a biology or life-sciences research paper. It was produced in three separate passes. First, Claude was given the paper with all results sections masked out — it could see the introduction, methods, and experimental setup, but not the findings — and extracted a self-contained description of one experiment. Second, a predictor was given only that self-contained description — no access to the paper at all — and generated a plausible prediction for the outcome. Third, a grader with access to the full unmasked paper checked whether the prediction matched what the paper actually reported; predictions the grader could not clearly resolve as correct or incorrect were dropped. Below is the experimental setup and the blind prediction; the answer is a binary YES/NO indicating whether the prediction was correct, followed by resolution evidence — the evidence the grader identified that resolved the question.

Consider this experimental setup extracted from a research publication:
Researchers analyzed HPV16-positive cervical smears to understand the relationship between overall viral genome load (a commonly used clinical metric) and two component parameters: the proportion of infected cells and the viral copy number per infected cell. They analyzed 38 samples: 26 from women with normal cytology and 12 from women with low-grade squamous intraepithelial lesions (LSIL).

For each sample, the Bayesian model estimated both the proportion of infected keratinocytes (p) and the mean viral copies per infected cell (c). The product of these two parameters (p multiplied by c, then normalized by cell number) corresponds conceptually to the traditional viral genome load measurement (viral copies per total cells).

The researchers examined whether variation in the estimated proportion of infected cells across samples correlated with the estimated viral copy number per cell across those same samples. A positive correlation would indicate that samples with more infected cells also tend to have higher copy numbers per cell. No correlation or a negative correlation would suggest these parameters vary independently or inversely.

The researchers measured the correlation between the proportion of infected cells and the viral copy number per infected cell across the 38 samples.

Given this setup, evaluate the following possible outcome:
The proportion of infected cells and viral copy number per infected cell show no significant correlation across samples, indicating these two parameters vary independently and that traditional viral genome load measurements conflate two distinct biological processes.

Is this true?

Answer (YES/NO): YES